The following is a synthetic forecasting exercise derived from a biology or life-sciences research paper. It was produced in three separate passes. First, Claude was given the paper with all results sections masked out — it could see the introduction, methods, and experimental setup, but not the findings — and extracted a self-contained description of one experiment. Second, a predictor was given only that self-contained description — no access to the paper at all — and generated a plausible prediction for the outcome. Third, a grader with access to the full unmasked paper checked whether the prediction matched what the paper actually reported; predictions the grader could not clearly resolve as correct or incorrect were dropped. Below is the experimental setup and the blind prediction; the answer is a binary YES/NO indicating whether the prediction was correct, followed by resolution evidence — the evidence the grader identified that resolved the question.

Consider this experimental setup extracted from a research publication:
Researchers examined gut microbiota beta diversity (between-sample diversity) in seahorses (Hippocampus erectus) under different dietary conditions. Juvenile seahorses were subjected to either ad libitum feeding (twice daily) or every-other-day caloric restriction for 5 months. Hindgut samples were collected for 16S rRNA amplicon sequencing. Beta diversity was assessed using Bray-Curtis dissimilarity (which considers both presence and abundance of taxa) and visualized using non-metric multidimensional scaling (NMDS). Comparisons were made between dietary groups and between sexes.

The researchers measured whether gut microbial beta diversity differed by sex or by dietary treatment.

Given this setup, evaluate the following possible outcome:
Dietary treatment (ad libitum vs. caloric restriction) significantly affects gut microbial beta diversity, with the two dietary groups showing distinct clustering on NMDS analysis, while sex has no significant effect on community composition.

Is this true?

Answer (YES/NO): YES